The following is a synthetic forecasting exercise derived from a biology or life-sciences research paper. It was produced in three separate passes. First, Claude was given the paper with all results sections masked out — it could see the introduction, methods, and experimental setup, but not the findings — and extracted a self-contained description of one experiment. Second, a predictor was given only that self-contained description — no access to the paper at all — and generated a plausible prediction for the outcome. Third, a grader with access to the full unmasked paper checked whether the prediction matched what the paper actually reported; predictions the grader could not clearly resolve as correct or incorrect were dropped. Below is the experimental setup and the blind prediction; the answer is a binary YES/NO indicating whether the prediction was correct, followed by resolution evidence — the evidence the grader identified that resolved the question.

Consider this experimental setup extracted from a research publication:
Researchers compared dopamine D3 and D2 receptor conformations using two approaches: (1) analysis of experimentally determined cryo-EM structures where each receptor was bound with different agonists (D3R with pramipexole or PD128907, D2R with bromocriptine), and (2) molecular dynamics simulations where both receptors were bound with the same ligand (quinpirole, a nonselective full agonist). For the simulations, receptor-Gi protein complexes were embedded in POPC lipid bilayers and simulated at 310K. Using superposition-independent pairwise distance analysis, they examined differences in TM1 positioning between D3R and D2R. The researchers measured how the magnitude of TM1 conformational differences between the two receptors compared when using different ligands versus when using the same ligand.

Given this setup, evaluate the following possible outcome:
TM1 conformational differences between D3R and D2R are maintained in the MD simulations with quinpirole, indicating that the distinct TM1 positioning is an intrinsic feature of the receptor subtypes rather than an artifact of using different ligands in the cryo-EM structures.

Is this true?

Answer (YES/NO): YES